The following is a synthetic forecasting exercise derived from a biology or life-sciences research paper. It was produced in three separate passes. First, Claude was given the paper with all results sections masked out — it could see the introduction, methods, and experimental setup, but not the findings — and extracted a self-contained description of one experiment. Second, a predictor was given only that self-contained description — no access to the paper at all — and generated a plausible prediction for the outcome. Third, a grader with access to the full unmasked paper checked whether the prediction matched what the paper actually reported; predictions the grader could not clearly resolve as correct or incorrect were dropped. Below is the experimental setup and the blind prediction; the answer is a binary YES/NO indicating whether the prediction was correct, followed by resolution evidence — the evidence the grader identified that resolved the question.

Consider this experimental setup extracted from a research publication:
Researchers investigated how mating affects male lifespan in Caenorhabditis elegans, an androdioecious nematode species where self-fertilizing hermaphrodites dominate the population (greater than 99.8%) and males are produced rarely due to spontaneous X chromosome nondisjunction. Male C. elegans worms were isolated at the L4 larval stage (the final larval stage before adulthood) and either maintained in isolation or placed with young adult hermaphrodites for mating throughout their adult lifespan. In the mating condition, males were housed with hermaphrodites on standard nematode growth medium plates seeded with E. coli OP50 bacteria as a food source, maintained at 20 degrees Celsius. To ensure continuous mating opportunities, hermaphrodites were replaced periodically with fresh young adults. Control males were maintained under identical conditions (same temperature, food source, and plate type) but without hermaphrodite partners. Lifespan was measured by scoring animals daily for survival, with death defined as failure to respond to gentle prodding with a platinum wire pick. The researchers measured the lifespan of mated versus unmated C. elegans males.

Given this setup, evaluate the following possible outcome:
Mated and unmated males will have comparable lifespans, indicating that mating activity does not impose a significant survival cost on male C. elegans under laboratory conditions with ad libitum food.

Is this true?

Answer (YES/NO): NO